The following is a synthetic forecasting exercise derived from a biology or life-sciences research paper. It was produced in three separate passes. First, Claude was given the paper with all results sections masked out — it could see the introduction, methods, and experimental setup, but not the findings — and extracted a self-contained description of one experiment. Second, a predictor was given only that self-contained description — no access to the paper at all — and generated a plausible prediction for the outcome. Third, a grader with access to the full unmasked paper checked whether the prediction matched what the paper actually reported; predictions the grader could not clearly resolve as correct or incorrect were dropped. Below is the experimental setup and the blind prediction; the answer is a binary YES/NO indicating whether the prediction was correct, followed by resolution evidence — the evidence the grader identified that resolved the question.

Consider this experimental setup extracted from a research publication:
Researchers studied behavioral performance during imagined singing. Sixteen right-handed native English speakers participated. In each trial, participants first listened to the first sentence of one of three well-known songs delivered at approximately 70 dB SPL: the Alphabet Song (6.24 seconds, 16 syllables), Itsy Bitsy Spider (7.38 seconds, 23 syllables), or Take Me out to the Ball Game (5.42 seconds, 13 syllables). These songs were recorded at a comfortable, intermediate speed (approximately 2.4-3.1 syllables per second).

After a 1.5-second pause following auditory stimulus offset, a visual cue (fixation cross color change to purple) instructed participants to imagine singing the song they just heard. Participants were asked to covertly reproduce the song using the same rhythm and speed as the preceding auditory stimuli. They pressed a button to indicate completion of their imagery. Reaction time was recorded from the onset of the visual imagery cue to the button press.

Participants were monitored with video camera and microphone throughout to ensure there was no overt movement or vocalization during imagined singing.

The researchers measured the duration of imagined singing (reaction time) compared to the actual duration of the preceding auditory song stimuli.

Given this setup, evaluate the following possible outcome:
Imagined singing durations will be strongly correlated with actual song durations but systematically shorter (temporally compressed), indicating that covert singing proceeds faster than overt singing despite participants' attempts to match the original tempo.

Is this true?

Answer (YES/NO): NO